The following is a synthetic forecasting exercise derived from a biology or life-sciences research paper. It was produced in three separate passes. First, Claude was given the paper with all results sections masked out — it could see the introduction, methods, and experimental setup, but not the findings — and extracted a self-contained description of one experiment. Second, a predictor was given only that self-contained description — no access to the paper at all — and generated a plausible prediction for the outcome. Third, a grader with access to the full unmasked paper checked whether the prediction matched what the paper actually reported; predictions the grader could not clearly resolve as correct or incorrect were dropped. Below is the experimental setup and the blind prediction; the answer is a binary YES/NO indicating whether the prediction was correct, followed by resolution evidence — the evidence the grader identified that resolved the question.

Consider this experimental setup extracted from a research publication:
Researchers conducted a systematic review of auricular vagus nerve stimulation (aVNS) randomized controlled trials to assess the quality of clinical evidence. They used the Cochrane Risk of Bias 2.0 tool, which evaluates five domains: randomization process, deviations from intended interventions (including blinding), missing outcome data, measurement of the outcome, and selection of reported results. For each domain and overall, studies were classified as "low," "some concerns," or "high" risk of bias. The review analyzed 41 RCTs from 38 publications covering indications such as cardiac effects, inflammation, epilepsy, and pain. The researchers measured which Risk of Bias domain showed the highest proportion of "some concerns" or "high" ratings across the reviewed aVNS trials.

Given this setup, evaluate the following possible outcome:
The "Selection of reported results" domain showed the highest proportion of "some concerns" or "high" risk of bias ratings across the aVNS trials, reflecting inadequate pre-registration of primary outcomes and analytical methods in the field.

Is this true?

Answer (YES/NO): YES